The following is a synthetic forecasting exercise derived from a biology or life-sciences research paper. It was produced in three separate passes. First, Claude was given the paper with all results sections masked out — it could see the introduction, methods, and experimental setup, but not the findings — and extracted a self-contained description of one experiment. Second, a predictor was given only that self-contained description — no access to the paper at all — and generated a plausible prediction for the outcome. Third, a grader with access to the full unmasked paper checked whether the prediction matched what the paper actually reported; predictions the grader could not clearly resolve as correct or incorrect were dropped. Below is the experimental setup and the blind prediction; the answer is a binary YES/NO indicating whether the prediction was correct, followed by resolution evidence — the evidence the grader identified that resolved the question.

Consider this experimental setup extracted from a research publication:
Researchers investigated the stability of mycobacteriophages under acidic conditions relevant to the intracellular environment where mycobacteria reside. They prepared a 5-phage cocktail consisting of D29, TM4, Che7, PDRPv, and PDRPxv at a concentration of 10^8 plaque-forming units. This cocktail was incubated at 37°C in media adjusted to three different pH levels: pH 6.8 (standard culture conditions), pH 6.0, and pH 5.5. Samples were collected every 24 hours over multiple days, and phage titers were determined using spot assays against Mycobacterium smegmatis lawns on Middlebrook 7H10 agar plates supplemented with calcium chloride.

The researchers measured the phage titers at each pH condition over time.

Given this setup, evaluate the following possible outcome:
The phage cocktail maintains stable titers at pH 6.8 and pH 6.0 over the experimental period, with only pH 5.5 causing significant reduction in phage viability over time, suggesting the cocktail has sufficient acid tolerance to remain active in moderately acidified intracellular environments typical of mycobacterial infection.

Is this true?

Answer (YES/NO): NO